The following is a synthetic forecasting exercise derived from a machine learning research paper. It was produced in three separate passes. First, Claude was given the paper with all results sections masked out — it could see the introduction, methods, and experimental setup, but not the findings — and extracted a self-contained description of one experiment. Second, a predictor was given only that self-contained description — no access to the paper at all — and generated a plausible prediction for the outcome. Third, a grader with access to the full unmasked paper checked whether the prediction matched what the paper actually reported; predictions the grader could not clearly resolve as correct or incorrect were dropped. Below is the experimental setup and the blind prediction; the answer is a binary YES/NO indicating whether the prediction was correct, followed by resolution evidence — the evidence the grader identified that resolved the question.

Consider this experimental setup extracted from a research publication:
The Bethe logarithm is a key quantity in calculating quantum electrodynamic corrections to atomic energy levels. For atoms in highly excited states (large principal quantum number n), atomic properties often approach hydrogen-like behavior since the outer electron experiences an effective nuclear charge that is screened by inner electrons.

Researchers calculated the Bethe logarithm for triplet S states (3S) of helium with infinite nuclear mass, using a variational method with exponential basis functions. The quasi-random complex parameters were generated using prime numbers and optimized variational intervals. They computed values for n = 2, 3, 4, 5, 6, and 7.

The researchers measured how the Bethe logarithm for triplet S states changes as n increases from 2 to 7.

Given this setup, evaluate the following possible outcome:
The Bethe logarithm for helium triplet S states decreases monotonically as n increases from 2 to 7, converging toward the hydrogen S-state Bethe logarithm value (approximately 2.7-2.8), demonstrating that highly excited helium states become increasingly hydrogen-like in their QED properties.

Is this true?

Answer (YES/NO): NO